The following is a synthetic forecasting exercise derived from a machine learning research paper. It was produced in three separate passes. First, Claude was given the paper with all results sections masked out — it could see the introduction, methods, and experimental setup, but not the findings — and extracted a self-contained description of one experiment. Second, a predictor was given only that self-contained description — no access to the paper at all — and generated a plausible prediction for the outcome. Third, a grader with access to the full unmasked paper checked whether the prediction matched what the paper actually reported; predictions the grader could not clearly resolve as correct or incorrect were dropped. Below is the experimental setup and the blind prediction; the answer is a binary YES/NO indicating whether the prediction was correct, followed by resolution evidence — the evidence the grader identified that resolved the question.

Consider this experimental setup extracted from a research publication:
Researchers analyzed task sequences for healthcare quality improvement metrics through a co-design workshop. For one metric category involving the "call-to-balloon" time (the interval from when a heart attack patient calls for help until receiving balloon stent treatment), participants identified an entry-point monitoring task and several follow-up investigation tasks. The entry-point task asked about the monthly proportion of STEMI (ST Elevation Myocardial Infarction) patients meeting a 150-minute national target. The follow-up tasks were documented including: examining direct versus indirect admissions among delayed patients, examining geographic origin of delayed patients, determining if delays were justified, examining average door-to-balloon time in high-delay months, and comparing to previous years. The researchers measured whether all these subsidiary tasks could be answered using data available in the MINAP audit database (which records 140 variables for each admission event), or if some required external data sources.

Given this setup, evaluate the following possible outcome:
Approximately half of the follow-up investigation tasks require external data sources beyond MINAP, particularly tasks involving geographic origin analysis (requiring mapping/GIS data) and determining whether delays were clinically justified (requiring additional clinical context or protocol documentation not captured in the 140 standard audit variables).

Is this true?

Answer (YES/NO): NO